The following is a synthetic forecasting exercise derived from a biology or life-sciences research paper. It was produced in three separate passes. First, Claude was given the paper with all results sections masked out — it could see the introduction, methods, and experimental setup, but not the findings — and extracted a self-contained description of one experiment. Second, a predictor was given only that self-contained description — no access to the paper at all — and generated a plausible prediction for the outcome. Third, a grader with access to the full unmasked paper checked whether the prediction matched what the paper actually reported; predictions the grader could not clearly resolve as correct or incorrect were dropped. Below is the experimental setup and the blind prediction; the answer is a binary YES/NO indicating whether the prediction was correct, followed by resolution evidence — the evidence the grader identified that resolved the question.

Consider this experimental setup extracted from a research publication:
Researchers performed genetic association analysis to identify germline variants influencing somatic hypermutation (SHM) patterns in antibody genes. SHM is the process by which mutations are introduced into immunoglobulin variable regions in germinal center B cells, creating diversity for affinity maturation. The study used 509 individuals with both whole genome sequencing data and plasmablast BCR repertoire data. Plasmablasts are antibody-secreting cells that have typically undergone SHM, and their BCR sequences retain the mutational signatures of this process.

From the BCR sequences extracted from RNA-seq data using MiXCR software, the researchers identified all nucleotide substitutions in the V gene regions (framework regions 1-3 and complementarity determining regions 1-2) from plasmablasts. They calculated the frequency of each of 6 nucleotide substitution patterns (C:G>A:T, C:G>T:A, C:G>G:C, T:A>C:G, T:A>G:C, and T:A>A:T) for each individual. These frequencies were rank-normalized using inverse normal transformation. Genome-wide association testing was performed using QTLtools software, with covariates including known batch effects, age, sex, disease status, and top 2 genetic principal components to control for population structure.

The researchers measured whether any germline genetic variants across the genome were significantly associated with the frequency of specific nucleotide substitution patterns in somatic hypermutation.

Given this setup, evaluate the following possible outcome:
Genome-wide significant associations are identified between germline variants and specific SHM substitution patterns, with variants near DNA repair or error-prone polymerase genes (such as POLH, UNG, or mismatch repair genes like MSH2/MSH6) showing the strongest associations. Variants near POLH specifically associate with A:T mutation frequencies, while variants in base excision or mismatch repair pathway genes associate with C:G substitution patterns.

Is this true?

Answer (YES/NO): NO